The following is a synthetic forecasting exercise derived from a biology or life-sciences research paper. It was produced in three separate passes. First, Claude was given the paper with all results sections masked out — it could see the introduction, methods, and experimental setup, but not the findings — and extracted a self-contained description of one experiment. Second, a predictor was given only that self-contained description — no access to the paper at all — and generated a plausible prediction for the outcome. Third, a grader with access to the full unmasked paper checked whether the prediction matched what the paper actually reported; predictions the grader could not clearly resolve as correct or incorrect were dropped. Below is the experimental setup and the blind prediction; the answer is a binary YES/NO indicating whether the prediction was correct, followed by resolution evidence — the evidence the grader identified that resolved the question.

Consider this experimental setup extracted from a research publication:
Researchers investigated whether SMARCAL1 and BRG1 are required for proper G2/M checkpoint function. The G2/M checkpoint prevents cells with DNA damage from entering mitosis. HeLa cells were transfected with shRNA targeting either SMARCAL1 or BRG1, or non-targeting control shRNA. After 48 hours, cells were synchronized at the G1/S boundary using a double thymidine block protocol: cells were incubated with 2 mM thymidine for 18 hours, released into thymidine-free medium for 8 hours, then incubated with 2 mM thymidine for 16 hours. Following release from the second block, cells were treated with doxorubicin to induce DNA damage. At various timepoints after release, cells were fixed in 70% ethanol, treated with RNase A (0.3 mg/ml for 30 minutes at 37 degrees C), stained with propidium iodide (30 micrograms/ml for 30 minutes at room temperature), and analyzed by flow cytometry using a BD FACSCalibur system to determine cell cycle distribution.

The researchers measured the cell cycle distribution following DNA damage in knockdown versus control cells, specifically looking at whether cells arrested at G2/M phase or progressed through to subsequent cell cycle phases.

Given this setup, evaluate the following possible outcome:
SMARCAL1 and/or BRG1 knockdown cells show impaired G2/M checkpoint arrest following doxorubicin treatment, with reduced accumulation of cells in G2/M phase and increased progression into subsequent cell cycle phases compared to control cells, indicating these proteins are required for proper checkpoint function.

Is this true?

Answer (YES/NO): NO